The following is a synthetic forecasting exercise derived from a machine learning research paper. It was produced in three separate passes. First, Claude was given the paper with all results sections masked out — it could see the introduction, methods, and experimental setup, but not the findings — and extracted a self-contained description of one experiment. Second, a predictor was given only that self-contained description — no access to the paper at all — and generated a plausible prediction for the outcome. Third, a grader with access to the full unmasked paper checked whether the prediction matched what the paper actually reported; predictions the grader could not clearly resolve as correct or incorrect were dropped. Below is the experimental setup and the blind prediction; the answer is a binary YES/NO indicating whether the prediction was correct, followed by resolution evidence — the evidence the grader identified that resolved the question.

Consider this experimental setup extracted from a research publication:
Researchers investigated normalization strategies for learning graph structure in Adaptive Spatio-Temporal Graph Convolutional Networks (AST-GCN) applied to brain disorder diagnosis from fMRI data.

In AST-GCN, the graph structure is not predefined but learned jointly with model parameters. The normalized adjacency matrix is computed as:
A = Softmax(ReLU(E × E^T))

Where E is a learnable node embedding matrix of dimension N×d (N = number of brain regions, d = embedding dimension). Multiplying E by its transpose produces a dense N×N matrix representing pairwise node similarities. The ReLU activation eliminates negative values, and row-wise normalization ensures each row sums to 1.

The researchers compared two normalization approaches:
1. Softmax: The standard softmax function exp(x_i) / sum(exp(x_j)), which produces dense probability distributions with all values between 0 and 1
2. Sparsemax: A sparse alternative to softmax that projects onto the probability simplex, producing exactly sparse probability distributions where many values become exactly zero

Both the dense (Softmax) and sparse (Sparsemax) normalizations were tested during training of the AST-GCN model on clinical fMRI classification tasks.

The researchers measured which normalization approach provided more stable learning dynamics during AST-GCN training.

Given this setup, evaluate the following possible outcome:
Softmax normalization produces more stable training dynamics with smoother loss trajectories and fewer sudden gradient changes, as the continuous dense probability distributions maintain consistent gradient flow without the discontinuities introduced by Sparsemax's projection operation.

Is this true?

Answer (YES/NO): NO